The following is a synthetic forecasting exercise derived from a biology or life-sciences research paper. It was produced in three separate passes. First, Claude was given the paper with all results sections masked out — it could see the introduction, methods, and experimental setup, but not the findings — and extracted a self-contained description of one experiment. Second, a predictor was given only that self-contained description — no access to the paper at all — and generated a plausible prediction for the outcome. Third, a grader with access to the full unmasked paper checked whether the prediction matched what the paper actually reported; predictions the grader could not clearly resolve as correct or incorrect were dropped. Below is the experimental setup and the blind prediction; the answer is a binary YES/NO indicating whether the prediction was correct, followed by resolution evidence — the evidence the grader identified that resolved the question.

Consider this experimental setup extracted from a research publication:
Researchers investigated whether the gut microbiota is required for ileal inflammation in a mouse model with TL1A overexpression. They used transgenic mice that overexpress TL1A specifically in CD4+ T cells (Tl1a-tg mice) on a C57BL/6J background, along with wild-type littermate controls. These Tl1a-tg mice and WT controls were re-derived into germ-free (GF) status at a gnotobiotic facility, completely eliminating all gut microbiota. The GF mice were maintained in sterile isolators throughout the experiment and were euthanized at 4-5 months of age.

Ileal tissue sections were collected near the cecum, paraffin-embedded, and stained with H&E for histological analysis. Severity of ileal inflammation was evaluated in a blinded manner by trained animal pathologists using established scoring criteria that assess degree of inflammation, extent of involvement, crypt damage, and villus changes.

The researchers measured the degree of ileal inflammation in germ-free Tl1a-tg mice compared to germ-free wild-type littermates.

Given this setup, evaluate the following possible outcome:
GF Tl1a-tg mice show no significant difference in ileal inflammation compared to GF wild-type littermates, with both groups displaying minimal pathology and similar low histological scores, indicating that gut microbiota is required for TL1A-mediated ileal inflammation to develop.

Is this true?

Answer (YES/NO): YES